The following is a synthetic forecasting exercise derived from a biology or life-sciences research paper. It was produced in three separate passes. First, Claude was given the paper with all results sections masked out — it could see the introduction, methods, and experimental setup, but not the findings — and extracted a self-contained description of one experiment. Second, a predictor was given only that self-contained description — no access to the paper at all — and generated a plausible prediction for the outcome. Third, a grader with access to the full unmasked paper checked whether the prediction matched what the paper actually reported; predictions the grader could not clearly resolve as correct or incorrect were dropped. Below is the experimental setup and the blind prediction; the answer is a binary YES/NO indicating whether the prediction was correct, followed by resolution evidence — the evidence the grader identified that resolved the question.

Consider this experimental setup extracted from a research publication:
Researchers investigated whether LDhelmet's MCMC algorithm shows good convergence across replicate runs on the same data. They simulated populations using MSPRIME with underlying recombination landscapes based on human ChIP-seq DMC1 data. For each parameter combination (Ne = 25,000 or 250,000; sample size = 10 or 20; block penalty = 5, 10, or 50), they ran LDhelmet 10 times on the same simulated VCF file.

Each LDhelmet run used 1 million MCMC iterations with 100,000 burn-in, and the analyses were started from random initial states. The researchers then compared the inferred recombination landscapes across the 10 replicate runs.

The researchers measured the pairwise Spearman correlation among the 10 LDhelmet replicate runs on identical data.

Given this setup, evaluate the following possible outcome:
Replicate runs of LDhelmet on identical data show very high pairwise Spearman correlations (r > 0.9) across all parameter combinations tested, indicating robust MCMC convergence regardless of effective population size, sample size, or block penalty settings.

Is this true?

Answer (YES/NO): NO